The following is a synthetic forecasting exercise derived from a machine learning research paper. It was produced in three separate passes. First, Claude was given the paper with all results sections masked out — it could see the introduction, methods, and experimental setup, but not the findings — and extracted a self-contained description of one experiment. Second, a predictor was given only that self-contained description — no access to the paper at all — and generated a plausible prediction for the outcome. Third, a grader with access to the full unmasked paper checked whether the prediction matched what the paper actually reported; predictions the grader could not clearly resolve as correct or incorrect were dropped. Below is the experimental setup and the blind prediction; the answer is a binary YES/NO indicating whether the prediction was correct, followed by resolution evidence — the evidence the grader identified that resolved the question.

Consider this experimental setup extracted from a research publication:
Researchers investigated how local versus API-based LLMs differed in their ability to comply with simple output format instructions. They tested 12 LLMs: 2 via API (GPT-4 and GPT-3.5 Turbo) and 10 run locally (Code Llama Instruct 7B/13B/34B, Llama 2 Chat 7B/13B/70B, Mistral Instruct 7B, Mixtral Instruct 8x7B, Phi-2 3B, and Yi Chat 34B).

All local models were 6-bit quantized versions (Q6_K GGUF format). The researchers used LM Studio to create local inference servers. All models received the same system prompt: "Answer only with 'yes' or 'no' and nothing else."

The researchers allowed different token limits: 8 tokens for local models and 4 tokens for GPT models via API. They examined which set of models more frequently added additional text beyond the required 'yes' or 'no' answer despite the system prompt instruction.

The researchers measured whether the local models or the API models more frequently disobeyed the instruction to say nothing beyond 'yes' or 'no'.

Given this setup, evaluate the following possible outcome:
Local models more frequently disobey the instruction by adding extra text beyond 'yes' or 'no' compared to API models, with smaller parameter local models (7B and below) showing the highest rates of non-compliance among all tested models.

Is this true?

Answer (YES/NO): NO